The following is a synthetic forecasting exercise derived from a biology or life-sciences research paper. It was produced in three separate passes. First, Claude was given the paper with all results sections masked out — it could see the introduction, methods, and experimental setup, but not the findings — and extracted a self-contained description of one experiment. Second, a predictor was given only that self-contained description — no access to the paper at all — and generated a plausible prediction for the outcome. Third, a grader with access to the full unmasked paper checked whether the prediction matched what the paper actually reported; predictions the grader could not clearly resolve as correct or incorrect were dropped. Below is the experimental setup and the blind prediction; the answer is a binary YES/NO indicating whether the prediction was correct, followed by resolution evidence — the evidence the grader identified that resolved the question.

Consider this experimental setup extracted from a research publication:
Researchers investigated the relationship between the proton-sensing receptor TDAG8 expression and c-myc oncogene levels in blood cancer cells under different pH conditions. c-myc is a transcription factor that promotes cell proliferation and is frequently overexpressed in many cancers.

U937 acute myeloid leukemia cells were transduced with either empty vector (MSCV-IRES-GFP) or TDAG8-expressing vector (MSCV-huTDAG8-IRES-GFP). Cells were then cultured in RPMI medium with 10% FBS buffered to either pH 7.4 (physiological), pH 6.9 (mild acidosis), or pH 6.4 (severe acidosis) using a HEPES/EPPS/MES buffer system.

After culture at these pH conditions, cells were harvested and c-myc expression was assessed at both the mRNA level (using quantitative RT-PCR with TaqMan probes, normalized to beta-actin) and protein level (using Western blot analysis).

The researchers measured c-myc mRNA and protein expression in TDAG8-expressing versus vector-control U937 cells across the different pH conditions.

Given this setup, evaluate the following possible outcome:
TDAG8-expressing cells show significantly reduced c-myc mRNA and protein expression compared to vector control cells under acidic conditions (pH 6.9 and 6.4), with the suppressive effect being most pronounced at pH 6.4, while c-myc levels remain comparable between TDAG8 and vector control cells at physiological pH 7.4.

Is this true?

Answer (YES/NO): NO